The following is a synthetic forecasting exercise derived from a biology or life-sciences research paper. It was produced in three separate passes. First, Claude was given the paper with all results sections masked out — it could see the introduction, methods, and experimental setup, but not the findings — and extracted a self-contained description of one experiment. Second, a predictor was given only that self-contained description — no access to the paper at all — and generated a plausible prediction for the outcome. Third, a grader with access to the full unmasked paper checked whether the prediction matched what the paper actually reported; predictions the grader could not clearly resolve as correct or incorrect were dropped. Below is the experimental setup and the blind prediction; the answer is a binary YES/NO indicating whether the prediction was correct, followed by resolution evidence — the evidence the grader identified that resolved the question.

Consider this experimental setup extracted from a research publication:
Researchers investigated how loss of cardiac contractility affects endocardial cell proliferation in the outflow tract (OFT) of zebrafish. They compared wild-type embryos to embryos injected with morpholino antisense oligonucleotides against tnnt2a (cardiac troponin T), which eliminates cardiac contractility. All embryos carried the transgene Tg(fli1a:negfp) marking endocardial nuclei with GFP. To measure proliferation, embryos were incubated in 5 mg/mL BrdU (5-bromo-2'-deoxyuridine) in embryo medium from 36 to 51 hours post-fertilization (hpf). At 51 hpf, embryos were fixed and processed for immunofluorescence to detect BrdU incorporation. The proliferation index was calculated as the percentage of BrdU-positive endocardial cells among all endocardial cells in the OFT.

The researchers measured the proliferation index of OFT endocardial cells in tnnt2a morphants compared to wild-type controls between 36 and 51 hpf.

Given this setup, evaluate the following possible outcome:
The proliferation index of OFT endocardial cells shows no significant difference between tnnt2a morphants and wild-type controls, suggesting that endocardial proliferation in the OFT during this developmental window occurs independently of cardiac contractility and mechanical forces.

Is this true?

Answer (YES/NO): NO